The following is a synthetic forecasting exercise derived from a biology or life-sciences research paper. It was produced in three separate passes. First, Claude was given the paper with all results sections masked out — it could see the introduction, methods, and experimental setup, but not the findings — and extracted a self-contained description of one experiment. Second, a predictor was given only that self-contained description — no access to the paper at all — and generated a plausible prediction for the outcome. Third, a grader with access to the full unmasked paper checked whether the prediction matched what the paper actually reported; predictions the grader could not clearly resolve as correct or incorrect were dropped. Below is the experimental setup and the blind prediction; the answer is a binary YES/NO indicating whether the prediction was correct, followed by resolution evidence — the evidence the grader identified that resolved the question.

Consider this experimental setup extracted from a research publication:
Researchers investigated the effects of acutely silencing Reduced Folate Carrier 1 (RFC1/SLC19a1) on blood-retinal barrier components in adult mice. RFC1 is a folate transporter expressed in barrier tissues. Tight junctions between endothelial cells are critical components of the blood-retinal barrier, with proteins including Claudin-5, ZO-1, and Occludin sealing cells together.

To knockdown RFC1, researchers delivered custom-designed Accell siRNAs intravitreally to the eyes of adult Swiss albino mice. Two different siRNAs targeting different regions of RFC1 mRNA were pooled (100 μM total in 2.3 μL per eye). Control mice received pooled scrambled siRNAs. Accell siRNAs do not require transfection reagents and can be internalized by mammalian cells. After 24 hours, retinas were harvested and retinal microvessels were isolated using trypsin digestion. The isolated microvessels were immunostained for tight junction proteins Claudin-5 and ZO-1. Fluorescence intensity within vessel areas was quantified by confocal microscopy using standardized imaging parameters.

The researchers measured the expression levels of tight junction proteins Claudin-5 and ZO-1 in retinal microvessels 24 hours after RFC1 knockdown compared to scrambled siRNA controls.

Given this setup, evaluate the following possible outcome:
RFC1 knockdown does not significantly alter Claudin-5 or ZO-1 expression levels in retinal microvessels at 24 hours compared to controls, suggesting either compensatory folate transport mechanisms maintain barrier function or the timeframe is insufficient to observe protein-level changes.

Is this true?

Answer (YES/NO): NO